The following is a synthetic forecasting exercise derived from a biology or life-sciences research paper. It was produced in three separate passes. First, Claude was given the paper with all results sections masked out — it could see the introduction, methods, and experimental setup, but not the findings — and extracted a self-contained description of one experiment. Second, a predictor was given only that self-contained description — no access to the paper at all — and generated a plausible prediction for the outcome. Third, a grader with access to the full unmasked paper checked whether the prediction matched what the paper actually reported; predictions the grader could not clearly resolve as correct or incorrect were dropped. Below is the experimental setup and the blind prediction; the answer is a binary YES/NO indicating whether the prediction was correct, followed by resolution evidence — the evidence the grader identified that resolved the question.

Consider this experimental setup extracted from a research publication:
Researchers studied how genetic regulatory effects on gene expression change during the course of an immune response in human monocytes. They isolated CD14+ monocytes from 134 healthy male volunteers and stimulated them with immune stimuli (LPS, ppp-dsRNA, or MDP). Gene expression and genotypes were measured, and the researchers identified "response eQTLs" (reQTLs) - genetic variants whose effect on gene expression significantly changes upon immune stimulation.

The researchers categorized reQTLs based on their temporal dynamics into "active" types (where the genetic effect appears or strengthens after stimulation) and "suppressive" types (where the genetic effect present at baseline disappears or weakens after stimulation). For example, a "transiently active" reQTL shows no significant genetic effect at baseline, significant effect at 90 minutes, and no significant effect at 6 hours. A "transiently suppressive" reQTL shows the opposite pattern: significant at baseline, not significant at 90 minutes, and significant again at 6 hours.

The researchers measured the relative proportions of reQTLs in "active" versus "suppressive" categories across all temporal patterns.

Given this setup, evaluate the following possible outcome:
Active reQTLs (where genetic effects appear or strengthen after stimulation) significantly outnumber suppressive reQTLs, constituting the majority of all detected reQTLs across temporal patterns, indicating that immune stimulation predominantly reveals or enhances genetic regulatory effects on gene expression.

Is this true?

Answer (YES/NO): YES